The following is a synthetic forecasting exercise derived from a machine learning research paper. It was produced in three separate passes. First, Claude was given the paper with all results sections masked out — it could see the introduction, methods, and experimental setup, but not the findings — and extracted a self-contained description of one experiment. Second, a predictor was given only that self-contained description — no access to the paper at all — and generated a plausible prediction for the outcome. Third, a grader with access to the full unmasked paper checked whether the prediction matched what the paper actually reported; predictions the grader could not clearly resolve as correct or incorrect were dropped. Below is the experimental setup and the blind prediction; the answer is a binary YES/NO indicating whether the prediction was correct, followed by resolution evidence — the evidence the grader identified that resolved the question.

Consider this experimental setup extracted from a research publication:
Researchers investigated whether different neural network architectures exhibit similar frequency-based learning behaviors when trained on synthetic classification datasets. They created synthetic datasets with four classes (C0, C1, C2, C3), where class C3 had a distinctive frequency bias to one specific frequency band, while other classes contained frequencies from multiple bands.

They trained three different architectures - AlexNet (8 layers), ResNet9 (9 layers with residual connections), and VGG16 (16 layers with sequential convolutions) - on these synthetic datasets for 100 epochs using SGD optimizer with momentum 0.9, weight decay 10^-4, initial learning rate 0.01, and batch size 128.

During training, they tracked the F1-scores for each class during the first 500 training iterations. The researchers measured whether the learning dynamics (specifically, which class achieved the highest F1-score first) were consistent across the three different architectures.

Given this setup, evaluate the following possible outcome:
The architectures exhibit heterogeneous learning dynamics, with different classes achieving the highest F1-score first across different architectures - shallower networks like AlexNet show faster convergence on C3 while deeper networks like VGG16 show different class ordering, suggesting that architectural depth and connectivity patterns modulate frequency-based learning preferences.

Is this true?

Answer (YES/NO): NO